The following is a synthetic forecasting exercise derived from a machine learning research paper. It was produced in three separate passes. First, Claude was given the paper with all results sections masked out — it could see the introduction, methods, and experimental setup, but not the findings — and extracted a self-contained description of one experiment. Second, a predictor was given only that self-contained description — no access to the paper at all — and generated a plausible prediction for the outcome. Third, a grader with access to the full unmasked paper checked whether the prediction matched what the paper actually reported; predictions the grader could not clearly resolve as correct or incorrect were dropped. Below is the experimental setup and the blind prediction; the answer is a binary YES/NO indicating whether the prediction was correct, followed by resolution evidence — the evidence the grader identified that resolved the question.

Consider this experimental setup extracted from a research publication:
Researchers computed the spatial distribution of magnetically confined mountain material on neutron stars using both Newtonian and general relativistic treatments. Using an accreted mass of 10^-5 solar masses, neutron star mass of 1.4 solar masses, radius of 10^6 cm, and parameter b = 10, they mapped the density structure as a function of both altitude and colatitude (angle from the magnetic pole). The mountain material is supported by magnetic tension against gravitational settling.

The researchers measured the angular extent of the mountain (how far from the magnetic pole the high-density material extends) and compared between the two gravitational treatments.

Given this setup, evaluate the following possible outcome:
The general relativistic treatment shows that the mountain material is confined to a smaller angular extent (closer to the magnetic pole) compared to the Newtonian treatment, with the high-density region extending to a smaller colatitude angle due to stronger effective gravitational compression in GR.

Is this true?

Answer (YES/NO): YES